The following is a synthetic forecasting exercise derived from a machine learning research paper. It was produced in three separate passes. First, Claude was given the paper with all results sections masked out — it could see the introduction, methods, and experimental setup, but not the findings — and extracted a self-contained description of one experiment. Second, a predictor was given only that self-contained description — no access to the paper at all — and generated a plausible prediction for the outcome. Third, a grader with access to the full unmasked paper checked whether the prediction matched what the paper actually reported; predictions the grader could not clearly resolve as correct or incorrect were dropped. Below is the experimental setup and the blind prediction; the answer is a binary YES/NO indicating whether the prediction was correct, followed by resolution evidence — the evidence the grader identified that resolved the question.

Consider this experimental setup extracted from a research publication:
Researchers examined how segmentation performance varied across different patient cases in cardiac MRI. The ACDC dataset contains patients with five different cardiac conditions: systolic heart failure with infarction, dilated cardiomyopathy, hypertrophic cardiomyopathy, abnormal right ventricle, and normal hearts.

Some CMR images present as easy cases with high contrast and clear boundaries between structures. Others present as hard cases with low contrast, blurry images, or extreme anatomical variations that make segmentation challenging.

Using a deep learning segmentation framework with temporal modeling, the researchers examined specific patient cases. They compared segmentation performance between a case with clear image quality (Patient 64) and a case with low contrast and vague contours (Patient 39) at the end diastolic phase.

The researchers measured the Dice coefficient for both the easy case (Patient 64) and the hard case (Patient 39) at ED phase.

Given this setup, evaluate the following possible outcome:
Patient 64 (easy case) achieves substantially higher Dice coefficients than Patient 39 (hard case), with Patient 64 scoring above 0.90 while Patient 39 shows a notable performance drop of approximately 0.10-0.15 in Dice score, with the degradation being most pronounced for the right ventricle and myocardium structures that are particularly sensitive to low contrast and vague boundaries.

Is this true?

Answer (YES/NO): NO